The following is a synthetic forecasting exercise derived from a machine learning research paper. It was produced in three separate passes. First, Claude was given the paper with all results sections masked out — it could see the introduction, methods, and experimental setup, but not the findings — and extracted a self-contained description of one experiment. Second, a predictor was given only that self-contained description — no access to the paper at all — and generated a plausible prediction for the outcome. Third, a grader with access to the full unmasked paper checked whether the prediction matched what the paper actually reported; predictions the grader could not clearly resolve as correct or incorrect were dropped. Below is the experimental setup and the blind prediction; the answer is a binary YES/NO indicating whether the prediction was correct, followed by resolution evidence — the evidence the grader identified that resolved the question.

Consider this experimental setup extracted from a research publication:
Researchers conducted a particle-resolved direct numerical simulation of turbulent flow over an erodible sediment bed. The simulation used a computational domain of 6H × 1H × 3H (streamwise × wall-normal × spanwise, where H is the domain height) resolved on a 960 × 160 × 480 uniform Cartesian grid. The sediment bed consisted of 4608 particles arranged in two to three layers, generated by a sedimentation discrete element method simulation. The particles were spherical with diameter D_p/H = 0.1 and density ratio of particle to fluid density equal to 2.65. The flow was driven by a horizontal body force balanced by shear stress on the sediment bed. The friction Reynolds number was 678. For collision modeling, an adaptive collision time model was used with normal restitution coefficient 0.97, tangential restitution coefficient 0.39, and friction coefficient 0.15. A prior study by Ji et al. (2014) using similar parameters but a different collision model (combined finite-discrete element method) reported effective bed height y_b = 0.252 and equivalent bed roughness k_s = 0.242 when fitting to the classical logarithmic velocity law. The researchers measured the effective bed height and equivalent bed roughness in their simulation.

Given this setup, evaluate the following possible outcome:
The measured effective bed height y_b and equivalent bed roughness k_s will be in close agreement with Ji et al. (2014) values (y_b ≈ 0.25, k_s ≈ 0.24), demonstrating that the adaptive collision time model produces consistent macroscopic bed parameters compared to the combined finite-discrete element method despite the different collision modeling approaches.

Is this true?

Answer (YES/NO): NO